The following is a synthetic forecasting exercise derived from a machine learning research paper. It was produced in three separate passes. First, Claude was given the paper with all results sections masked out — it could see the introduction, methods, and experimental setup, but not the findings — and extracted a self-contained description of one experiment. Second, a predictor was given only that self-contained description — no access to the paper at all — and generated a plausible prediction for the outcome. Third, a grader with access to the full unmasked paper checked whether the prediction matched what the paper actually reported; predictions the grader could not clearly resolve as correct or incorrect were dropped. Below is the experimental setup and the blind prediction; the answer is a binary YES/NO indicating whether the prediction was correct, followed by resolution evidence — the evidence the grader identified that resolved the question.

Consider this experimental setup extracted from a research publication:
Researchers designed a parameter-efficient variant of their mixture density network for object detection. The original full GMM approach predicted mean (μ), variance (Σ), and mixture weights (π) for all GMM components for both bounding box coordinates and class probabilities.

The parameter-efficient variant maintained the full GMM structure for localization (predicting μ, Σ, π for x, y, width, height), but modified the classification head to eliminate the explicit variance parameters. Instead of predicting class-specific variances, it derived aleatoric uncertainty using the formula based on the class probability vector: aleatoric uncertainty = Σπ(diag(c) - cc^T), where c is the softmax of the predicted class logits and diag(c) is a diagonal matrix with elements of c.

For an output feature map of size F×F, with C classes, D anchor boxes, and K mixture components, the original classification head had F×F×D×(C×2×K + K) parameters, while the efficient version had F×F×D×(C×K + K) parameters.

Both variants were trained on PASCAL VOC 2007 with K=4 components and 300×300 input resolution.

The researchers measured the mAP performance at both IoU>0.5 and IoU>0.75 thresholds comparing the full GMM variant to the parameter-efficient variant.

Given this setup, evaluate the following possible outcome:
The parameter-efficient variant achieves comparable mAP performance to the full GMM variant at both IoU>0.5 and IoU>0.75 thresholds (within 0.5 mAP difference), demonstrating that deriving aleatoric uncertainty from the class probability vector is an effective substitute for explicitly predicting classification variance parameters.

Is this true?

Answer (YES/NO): YES